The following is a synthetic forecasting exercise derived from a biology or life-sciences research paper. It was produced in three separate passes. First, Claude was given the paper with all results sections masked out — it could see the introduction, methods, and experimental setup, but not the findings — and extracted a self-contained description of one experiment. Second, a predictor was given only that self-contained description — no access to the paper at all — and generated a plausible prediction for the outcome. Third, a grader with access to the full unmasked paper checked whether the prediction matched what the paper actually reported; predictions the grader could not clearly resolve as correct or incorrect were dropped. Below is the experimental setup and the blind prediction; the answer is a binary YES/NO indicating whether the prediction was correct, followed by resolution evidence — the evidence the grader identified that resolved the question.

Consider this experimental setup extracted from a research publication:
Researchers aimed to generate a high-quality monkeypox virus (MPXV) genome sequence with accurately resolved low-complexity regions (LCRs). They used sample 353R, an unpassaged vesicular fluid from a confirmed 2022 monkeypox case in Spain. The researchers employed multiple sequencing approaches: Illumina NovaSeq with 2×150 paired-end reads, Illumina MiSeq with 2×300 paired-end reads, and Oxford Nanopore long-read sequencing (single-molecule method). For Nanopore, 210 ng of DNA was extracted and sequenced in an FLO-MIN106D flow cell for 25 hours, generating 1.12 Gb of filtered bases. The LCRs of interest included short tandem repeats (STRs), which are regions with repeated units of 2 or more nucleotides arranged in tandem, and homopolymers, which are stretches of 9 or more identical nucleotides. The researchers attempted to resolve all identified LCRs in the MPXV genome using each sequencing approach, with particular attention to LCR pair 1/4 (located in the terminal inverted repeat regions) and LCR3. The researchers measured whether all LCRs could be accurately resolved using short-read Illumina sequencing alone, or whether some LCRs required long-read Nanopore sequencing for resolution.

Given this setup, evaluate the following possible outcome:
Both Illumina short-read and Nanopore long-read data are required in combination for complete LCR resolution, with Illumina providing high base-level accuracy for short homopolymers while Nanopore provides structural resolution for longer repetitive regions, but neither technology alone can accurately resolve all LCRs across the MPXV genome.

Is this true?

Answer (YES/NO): NO